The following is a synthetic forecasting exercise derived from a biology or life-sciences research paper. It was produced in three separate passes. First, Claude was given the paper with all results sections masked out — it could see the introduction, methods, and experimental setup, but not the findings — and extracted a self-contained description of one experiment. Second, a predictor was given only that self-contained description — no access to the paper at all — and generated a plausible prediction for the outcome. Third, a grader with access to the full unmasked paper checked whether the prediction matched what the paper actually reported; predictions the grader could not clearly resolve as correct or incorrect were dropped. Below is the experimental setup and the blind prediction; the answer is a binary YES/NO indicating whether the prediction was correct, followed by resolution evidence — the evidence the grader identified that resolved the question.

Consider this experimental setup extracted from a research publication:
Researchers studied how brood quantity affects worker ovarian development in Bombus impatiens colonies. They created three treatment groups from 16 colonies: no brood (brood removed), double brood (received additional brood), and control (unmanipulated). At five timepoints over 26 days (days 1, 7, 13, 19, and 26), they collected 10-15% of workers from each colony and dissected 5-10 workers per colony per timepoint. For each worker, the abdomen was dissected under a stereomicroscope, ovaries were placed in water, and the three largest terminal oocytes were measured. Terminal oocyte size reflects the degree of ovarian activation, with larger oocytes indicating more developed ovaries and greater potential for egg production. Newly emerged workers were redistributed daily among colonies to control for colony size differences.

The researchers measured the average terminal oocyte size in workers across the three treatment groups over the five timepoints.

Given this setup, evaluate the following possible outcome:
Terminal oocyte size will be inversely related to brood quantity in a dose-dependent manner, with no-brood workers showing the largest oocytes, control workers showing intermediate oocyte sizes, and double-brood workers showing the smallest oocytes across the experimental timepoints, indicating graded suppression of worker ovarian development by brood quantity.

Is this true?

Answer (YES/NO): YES